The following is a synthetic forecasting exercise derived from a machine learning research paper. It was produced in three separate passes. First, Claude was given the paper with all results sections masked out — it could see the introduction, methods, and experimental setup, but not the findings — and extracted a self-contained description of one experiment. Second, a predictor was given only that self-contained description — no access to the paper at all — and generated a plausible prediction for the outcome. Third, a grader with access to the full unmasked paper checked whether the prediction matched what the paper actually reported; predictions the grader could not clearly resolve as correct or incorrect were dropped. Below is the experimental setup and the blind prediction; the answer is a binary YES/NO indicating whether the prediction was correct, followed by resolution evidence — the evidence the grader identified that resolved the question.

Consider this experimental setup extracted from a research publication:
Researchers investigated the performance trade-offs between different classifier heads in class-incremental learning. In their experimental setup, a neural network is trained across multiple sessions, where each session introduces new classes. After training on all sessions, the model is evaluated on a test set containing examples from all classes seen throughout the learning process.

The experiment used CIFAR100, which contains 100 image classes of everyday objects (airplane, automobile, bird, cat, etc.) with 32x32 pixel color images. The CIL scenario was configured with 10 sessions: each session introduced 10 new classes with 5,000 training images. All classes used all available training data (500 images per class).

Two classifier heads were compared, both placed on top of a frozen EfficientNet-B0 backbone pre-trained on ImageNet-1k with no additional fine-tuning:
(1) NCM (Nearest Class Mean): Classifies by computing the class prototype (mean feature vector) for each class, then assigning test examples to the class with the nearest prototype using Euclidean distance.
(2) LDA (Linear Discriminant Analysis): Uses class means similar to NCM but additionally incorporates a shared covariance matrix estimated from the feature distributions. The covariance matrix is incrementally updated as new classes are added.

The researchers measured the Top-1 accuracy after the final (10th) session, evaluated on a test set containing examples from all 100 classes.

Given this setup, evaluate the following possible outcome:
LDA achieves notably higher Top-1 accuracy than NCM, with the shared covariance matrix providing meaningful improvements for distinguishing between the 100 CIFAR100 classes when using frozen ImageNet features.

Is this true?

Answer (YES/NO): YES